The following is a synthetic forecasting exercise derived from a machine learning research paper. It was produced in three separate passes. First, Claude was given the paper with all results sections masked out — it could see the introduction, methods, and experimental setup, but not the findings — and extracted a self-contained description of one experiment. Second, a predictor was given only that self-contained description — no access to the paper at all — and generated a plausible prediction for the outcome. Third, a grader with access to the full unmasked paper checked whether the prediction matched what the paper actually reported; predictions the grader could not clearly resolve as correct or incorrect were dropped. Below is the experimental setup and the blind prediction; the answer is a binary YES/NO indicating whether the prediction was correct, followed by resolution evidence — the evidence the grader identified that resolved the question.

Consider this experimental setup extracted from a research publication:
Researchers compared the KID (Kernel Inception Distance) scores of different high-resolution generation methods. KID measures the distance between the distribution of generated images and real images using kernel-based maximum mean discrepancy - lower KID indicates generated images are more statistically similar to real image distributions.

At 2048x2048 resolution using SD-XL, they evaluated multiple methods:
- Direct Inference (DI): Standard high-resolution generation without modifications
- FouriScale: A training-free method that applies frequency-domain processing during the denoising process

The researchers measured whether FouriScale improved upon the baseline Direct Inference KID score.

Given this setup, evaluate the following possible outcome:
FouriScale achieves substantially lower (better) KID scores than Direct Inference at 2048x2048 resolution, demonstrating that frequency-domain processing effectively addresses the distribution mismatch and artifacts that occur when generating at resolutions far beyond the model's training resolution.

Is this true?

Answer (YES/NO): NO